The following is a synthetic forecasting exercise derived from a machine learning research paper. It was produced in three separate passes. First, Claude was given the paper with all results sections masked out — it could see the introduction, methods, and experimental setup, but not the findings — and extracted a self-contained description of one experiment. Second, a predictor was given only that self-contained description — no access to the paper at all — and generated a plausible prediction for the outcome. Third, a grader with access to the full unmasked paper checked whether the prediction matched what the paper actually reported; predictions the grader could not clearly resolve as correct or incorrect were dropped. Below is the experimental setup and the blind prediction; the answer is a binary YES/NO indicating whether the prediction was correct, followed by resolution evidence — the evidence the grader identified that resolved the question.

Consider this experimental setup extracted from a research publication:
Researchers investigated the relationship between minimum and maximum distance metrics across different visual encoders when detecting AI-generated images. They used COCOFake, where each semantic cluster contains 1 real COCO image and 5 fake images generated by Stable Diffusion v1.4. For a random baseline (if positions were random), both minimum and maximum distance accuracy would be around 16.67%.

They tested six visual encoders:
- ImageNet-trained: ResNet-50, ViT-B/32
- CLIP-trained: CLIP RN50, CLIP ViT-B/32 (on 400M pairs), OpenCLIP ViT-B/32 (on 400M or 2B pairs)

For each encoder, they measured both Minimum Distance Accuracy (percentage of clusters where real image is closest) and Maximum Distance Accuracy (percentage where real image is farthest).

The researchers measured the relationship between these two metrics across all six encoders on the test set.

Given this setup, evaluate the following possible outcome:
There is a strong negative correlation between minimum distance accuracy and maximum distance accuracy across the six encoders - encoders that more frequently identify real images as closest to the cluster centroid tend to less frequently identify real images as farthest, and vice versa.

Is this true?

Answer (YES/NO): YES